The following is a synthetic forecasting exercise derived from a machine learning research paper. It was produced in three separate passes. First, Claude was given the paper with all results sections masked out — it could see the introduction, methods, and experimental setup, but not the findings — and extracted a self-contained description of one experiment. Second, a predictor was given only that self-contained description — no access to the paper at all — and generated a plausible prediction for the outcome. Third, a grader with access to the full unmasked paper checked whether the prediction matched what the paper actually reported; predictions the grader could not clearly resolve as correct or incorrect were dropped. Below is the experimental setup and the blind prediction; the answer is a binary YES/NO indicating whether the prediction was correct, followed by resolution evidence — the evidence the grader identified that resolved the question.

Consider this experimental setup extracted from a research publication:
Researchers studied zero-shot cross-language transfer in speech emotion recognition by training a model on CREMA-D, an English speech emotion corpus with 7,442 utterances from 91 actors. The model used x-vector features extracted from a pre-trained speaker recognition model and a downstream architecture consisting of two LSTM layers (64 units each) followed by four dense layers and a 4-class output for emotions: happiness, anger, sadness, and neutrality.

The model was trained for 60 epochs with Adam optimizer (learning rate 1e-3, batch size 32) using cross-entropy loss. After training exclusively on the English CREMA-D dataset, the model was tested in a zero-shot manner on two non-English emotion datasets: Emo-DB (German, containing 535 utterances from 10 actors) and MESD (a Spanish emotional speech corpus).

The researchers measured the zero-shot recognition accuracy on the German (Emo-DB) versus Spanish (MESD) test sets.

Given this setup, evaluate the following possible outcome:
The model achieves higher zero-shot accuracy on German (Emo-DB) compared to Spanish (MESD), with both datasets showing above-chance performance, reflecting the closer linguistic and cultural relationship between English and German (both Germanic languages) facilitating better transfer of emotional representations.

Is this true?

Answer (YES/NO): YES